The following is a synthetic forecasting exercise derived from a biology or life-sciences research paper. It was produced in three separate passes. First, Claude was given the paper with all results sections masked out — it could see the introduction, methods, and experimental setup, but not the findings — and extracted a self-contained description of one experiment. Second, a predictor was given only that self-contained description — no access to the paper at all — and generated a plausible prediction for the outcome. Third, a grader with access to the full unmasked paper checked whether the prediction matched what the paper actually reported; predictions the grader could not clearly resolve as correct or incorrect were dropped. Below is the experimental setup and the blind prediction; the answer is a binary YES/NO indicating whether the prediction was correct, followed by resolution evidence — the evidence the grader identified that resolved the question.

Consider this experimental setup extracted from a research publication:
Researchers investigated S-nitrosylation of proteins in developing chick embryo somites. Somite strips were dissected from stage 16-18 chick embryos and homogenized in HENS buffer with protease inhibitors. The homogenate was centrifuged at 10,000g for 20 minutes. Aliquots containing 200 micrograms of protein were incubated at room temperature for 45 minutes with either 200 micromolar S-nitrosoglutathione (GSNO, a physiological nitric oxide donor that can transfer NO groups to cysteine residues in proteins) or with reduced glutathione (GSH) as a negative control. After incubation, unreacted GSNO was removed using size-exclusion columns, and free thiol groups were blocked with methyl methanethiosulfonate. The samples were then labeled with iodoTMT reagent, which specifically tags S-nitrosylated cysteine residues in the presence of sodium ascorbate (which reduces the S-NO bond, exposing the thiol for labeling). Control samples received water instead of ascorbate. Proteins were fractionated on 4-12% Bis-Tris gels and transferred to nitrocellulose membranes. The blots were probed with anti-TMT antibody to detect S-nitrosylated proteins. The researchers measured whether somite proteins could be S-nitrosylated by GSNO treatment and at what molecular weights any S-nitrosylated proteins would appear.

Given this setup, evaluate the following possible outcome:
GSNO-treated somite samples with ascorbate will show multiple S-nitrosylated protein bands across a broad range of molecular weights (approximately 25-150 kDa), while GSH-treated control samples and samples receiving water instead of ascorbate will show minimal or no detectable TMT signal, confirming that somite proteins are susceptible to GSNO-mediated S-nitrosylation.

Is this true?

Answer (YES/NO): NO